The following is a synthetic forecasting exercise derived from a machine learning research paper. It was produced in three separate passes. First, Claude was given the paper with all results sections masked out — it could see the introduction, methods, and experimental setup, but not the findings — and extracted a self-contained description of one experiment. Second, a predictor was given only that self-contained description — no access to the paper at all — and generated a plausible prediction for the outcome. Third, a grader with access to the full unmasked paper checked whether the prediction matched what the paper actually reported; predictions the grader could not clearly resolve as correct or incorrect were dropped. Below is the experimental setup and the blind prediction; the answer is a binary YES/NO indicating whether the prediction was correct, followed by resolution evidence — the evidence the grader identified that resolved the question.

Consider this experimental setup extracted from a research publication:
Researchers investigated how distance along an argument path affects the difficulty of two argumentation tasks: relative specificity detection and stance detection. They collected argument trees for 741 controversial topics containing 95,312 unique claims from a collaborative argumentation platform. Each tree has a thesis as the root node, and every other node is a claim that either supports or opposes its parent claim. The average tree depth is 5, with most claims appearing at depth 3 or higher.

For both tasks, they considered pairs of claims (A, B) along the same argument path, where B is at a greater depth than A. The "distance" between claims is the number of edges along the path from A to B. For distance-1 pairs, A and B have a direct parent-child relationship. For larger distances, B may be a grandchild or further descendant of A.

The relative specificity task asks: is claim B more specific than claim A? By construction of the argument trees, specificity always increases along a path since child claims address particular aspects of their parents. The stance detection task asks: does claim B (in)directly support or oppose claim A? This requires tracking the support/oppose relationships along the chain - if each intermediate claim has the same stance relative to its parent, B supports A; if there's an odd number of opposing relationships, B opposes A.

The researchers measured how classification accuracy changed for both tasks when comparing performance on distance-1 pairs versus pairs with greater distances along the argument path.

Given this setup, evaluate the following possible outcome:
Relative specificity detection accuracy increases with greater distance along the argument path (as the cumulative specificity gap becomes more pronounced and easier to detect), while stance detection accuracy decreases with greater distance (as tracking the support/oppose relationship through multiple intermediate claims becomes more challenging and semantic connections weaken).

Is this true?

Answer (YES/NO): YES